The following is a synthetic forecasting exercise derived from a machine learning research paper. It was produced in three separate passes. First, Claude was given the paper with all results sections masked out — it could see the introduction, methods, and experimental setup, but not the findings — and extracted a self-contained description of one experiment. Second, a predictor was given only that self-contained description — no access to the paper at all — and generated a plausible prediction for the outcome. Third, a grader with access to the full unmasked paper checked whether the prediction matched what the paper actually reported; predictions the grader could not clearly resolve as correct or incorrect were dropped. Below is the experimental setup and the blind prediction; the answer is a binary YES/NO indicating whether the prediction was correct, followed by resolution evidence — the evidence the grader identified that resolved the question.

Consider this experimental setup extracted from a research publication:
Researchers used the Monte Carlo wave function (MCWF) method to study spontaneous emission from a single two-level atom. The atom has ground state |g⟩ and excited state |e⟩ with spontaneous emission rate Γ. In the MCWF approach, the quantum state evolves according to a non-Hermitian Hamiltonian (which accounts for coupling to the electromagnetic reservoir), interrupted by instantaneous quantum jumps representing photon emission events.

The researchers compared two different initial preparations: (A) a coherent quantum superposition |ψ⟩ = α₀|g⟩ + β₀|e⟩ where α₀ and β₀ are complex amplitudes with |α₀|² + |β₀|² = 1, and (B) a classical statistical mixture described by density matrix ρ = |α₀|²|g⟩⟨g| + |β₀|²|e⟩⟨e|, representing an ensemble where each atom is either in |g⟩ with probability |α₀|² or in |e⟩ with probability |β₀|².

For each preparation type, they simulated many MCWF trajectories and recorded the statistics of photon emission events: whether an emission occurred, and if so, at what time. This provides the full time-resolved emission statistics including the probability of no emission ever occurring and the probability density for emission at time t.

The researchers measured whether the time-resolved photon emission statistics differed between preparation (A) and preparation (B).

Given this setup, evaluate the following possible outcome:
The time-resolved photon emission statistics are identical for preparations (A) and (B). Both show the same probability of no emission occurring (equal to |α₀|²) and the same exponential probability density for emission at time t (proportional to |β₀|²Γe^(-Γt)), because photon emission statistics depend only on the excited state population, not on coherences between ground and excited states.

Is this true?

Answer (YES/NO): YES